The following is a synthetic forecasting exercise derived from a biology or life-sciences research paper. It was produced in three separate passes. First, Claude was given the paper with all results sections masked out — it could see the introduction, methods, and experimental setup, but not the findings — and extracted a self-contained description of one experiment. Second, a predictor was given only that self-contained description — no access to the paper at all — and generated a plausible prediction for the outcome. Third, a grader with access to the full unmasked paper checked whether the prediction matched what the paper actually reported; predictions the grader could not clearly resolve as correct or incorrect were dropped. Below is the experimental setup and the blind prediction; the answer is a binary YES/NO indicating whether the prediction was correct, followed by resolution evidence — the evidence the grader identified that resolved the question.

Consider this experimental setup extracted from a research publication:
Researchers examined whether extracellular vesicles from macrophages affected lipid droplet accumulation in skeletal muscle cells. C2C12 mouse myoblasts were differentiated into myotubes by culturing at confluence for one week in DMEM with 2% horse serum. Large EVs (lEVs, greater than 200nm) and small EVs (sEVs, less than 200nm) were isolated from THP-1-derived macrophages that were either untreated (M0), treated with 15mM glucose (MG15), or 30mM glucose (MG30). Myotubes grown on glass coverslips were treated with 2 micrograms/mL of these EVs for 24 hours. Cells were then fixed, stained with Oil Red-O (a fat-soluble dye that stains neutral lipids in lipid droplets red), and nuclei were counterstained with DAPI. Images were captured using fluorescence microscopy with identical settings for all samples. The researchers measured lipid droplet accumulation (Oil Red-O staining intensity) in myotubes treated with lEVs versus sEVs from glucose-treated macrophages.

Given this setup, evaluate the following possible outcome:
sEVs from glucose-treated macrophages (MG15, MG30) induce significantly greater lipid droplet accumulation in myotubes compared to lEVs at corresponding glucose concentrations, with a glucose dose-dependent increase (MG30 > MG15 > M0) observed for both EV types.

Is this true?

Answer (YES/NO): NO